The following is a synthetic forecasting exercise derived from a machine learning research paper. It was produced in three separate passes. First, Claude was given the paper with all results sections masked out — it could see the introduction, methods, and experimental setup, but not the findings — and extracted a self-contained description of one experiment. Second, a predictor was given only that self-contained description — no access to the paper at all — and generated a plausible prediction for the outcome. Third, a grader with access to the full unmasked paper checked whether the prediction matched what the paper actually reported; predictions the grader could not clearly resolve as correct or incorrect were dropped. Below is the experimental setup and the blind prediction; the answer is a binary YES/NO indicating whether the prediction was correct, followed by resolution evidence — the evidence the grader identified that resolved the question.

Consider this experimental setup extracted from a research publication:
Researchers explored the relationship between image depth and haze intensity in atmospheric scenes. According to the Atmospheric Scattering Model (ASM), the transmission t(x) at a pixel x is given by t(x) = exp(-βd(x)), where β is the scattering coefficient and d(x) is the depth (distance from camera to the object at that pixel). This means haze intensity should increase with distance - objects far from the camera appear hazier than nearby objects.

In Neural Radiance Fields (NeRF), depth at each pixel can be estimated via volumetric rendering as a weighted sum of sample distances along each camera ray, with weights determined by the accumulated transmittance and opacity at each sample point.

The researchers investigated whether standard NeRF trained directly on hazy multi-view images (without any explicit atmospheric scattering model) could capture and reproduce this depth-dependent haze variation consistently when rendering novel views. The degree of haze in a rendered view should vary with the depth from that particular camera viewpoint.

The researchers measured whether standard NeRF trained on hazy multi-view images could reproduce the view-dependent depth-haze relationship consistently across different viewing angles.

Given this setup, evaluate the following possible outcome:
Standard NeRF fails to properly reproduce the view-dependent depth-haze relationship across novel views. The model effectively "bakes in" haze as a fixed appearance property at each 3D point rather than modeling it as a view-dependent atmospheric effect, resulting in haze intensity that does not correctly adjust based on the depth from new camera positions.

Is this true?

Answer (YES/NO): YES